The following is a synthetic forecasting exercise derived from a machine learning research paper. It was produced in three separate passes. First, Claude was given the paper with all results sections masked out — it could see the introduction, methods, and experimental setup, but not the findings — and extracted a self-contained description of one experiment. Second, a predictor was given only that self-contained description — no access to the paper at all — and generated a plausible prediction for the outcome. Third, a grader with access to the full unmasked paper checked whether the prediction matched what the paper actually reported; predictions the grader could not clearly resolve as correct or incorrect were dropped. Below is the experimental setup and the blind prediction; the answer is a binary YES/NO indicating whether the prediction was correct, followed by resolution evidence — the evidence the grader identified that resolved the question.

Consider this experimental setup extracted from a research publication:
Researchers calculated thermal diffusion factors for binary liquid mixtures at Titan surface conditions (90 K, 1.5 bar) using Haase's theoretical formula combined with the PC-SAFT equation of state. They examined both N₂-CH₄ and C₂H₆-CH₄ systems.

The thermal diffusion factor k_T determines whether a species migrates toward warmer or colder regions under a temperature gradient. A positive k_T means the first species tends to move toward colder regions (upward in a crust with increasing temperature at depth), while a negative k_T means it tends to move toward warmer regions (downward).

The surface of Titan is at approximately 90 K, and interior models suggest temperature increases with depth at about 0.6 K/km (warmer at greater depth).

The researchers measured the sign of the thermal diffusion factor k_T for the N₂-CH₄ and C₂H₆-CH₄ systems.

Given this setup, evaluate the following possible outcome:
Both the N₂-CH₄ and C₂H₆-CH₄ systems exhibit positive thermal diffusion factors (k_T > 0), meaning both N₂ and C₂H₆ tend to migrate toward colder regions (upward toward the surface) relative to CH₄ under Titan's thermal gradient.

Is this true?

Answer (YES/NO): NO